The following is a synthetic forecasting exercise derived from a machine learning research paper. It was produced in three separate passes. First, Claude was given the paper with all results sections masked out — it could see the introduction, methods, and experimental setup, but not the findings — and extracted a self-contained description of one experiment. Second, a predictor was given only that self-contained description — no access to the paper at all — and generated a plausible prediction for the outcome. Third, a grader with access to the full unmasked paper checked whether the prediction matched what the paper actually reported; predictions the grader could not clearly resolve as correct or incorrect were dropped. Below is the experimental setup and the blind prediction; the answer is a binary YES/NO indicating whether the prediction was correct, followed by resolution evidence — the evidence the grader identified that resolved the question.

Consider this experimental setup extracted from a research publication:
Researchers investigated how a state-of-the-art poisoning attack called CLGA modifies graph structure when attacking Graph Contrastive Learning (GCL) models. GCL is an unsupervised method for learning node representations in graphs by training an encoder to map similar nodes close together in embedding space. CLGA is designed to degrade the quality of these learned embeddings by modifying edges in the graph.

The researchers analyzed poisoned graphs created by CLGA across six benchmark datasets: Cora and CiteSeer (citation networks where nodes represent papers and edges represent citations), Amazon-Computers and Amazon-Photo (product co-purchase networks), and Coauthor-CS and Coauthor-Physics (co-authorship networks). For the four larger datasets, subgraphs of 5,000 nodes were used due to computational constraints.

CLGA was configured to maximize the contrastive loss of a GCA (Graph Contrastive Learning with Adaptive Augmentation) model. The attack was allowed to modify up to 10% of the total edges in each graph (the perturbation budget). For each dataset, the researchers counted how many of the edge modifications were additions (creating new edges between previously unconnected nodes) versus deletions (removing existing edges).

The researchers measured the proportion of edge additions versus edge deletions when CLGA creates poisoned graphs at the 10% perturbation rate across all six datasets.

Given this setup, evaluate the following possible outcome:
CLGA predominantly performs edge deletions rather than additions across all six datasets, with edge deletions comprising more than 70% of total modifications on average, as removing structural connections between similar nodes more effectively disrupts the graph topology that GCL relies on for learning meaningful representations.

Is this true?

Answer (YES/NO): NO